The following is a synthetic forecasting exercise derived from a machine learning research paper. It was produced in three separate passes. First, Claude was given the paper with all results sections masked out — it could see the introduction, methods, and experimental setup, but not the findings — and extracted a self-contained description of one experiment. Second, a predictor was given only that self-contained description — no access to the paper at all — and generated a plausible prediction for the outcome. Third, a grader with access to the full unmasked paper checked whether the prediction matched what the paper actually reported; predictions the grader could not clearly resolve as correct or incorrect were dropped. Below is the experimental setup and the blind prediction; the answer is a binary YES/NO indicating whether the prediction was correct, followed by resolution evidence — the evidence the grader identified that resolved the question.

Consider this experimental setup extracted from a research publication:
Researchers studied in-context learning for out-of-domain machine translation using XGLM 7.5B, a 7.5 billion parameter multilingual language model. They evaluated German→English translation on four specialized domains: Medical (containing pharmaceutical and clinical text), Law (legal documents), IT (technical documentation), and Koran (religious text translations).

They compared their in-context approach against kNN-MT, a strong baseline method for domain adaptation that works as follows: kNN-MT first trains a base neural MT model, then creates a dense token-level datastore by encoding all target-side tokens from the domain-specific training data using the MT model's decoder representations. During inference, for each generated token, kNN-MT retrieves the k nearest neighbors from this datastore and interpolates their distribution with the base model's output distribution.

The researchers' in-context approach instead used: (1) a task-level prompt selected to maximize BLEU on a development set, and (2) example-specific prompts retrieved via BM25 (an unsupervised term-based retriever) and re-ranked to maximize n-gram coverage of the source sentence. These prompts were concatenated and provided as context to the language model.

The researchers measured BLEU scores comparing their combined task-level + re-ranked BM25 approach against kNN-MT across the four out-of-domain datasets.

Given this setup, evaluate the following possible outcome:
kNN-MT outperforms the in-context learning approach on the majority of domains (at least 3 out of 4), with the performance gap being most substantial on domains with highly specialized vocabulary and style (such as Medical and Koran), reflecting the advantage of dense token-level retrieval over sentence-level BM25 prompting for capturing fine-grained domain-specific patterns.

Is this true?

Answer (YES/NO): NO